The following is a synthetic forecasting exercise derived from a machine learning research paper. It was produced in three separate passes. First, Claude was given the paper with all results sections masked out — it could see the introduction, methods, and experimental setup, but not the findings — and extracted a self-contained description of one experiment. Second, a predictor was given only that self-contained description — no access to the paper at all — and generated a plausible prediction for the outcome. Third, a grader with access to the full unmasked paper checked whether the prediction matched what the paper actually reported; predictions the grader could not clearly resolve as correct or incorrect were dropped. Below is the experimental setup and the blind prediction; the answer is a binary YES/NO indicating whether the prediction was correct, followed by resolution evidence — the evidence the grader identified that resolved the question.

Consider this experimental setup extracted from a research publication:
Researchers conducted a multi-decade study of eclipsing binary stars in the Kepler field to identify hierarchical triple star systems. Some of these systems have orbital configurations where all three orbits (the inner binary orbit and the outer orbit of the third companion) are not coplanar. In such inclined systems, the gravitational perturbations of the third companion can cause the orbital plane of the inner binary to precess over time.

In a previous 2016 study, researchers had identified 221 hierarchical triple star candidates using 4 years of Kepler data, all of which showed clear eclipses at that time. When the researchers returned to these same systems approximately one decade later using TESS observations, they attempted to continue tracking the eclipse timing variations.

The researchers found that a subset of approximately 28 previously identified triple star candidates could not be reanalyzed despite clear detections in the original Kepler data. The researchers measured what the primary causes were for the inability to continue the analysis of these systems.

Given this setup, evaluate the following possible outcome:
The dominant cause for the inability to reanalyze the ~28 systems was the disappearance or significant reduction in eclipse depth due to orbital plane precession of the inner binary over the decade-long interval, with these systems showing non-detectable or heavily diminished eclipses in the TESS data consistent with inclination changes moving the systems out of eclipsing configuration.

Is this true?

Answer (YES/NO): NO